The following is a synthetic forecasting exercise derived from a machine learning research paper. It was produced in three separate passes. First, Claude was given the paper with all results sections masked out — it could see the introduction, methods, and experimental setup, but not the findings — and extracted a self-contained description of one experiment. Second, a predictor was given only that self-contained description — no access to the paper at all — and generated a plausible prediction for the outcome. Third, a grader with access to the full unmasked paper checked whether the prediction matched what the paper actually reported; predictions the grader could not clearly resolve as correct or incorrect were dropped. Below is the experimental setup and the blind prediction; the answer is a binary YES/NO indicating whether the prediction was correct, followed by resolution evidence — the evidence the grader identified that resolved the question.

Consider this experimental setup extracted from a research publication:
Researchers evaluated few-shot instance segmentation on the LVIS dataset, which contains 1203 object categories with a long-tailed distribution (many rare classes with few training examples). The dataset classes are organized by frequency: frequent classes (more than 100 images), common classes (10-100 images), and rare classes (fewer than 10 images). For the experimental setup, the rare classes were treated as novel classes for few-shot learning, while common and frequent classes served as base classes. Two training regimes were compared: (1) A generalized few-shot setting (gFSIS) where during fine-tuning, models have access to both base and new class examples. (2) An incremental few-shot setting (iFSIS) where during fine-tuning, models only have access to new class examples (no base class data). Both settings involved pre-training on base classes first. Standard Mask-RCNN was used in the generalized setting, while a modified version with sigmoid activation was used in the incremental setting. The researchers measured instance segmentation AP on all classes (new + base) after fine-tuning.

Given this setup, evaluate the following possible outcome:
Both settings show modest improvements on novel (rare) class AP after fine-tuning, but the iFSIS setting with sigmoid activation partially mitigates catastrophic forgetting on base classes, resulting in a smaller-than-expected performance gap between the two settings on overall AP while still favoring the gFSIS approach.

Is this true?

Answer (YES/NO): NO